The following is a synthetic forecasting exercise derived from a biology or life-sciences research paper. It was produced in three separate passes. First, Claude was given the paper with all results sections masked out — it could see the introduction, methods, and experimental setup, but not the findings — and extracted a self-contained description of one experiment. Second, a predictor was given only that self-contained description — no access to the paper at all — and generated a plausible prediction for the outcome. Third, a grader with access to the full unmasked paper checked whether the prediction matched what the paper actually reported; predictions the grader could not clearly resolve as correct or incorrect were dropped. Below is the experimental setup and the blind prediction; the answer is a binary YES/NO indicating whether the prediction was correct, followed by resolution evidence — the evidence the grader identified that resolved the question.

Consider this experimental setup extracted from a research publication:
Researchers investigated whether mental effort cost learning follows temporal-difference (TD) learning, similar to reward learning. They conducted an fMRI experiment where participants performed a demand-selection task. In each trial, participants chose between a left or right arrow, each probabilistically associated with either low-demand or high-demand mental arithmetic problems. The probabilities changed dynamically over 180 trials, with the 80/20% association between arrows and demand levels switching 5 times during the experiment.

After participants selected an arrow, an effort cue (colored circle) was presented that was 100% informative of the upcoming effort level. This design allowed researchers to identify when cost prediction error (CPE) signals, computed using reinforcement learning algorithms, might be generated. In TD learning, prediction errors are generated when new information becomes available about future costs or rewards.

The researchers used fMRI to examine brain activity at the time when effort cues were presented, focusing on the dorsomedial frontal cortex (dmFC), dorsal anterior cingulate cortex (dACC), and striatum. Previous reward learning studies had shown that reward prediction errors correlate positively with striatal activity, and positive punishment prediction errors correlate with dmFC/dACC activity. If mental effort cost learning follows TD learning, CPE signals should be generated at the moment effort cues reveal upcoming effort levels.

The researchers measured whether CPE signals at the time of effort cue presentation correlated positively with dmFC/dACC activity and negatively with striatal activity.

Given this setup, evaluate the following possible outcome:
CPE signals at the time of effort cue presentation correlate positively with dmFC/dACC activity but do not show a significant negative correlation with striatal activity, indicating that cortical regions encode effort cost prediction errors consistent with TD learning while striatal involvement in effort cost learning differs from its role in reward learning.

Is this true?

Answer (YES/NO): NO